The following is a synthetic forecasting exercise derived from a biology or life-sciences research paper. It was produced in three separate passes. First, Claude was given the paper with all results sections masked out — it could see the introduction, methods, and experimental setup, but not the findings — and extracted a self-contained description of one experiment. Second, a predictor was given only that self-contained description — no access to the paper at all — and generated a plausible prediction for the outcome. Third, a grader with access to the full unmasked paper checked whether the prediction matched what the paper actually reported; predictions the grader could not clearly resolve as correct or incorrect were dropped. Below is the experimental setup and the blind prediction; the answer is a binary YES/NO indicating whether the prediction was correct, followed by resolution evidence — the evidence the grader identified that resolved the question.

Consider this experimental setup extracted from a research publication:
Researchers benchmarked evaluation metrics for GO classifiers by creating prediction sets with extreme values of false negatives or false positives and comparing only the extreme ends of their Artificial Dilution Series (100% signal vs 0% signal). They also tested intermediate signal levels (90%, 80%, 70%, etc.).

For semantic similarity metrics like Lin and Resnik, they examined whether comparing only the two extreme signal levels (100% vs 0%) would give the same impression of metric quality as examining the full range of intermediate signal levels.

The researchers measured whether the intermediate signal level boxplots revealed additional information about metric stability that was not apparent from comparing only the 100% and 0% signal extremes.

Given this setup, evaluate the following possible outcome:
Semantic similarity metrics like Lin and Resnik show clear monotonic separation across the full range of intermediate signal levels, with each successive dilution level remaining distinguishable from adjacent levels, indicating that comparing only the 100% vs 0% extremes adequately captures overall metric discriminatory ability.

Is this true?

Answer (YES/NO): NO